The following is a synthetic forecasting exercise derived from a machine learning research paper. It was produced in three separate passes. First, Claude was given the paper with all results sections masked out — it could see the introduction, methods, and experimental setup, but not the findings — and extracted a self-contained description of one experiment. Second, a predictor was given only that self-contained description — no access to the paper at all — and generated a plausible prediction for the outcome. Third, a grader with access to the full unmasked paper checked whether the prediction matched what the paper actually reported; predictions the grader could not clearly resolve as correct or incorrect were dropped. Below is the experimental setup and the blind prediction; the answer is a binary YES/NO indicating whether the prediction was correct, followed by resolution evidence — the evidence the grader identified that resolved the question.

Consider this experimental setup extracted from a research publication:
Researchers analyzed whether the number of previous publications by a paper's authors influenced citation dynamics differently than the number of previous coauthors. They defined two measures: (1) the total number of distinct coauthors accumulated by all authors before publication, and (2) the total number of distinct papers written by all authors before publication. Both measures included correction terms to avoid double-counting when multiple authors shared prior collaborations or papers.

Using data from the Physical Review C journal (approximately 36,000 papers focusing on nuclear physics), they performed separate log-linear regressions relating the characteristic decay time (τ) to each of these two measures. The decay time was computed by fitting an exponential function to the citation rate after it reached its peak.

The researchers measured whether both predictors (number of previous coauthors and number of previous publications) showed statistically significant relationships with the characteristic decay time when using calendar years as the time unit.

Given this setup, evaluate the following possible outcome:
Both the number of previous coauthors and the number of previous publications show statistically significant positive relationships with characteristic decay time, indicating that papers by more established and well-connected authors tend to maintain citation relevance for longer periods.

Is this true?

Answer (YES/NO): NO